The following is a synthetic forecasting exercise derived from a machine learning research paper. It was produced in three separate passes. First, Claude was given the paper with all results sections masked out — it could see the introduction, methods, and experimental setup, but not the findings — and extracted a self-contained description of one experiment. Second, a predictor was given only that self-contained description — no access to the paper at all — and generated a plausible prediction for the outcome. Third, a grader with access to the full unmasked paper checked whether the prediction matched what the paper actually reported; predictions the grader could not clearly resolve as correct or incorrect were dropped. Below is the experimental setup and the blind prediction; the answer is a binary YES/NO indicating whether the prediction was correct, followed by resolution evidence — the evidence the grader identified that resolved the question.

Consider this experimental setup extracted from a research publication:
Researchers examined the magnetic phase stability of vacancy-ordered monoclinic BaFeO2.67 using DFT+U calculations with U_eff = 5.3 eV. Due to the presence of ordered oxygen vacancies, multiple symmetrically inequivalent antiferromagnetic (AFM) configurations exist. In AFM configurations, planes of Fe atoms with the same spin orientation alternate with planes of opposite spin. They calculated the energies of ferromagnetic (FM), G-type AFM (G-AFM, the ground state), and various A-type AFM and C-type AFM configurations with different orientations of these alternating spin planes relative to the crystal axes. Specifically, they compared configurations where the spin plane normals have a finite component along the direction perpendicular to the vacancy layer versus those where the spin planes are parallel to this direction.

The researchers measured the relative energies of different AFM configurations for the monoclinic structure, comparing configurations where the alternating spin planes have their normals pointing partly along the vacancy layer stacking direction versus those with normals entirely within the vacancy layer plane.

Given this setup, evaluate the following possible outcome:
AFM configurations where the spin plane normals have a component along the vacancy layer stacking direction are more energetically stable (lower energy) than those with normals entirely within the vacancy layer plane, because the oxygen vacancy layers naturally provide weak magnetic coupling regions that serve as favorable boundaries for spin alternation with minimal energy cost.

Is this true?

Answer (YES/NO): YES